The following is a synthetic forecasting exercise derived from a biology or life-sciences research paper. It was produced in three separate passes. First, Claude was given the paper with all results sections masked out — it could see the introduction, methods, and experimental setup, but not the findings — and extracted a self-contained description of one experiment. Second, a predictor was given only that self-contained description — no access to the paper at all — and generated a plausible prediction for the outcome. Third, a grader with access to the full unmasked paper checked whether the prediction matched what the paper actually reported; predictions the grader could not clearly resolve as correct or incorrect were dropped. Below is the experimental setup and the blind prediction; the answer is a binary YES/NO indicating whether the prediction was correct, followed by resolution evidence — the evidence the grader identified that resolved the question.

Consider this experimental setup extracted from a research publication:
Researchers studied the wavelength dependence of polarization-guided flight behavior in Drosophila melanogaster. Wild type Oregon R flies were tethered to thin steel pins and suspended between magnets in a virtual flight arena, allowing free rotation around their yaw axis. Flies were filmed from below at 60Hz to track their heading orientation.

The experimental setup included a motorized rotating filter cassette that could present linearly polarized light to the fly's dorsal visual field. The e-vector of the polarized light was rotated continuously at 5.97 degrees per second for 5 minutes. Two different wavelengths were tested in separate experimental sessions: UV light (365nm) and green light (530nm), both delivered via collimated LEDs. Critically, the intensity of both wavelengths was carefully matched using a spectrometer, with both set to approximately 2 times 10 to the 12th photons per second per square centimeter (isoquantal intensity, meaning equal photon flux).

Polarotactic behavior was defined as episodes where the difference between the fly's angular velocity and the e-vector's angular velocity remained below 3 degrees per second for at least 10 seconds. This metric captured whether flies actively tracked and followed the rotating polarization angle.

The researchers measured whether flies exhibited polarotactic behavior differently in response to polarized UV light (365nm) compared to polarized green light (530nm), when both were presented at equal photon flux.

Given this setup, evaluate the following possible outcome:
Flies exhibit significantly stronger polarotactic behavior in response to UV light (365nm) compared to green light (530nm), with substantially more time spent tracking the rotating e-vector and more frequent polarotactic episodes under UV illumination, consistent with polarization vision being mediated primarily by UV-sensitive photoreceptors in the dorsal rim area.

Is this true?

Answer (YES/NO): YES